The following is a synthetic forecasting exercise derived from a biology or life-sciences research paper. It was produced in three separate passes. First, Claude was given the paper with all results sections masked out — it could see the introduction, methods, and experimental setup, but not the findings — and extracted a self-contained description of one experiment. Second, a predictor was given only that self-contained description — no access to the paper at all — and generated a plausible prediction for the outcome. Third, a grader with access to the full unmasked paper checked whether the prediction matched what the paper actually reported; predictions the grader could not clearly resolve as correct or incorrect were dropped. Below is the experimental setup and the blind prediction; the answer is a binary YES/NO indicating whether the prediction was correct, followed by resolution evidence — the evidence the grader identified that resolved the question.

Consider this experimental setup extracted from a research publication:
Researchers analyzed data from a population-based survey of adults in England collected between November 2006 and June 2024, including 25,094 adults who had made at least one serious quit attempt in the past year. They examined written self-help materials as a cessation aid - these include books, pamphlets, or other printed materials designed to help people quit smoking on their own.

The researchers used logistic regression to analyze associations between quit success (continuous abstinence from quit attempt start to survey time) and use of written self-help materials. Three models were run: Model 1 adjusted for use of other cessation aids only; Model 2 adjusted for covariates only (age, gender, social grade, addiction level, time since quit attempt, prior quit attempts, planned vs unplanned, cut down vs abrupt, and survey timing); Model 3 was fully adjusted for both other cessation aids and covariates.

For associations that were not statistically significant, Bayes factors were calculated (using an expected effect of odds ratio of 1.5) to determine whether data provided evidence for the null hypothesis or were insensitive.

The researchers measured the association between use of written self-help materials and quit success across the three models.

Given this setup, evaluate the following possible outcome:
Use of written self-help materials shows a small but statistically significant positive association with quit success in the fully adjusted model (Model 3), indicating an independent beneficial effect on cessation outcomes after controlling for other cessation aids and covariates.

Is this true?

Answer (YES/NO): NO